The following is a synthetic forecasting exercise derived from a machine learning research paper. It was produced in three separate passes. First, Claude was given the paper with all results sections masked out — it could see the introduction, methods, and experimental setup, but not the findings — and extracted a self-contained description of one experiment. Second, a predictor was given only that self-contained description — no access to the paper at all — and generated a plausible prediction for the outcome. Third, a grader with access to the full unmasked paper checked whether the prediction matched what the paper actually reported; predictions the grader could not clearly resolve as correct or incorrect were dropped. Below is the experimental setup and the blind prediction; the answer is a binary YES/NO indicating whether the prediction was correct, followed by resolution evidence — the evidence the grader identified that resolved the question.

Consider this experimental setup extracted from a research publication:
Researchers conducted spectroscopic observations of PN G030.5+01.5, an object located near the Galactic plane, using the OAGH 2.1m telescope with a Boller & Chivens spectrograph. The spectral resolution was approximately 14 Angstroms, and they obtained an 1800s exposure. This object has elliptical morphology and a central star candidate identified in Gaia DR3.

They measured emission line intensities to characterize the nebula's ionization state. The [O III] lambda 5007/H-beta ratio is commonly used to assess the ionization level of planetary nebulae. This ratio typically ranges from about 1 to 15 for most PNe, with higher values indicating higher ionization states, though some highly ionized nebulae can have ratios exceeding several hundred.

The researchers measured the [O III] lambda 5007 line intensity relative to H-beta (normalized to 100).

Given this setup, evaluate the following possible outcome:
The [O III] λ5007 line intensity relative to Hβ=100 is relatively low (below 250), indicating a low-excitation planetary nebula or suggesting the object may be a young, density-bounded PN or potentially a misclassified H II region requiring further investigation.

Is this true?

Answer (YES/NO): NO